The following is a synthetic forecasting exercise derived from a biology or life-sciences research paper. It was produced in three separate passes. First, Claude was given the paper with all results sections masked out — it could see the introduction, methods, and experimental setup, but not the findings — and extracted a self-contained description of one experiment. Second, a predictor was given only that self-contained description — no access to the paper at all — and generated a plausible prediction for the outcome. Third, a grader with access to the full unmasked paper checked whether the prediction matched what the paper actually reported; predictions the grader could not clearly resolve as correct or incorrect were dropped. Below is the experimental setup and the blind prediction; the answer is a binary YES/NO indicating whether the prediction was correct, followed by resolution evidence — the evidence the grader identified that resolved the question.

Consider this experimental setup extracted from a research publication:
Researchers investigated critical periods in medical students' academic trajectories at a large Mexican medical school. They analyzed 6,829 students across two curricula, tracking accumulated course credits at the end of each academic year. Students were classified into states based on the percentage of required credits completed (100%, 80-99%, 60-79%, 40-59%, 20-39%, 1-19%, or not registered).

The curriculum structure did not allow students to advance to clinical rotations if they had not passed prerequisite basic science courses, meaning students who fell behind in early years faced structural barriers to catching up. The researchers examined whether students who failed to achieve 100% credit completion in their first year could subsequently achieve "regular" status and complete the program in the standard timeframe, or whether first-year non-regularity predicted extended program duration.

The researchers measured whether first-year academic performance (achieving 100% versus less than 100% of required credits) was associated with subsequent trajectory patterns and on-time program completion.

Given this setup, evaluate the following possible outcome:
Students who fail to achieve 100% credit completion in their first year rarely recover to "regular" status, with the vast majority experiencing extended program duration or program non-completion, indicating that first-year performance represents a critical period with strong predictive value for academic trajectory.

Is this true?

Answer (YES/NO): YES